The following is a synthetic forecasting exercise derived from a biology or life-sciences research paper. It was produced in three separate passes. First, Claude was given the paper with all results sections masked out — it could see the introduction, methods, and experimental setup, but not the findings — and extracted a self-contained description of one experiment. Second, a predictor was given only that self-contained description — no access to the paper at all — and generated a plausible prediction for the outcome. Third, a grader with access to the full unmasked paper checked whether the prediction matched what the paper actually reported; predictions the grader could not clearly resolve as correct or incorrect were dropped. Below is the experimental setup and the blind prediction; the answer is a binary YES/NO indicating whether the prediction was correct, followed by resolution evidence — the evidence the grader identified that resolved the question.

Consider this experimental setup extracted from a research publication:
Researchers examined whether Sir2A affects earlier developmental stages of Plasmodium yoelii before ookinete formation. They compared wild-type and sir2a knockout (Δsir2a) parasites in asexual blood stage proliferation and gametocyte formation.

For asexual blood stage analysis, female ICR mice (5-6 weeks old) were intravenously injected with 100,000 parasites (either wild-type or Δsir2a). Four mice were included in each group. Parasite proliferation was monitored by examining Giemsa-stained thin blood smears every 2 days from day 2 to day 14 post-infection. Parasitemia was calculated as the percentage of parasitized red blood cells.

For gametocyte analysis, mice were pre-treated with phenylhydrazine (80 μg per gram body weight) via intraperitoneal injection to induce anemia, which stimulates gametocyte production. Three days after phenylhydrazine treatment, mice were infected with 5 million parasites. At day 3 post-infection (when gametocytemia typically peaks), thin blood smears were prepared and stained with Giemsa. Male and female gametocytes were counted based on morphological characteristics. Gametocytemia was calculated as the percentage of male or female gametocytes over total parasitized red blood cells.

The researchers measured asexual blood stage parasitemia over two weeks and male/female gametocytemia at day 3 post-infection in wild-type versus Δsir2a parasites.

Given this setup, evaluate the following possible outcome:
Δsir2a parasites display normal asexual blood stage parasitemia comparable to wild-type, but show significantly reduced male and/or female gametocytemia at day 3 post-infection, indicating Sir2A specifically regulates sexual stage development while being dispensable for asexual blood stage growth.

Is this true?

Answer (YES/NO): NO